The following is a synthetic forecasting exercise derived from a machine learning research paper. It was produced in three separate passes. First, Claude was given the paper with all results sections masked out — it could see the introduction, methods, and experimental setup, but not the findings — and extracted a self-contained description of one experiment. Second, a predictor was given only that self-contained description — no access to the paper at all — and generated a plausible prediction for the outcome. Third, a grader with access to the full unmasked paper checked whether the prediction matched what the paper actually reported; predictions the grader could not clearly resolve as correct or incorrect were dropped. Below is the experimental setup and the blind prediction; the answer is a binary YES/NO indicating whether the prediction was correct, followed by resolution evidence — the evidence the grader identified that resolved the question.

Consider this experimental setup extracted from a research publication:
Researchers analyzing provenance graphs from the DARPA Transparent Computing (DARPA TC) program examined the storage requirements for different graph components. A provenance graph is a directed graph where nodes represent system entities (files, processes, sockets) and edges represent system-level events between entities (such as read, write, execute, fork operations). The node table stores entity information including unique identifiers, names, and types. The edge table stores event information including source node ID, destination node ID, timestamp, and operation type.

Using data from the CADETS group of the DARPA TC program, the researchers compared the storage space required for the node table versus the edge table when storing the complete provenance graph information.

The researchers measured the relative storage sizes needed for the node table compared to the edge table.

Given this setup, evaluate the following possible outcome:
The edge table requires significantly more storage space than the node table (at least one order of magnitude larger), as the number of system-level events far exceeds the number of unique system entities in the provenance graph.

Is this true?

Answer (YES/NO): YES